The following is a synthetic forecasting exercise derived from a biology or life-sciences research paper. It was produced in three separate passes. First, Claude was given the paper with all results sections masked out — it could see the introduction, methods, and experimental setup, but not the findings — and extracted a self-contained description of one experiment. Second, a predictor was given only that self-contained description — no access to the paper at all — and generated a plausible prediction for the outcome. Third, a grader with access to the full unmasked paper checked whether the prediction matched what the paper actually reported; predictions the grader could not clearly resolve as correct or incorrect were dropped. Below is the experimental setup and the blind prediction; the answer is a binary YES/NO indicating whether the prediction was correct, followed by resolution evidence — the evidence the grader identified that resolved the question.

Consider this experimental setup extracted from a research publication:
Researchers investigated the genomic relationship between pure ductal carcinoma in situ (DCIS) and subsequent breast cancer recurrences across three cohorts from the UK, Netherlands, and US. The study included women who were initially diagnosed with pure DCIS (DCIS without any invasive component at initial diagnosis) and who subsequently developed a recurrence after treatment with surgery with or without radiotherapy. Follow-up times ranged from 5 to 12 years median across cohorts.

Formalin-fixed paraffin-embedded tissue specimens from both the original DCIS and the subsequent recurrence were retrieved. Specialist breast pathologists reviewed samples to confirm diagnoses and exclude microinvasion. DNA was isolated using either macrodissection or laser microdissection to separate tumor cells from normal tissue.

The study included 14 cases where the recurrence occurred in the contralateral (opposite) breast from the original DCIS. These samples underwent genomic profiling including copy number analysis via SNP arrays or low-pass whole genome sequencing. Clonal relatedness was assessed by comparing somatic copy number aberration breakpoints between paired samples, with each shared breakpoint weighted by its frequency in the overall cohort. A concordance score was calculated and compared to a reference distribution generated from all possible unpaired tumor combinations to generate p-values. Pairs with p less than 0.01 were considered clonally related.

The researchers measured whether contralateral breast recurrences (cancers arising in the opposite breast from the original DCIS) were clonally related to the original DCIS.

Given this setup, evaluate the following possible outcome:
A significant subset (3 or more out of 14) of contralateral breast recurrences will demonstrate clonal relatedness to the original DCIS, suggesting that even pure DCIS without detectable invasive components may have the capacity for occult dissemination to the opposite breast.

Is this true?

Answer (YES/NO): NO